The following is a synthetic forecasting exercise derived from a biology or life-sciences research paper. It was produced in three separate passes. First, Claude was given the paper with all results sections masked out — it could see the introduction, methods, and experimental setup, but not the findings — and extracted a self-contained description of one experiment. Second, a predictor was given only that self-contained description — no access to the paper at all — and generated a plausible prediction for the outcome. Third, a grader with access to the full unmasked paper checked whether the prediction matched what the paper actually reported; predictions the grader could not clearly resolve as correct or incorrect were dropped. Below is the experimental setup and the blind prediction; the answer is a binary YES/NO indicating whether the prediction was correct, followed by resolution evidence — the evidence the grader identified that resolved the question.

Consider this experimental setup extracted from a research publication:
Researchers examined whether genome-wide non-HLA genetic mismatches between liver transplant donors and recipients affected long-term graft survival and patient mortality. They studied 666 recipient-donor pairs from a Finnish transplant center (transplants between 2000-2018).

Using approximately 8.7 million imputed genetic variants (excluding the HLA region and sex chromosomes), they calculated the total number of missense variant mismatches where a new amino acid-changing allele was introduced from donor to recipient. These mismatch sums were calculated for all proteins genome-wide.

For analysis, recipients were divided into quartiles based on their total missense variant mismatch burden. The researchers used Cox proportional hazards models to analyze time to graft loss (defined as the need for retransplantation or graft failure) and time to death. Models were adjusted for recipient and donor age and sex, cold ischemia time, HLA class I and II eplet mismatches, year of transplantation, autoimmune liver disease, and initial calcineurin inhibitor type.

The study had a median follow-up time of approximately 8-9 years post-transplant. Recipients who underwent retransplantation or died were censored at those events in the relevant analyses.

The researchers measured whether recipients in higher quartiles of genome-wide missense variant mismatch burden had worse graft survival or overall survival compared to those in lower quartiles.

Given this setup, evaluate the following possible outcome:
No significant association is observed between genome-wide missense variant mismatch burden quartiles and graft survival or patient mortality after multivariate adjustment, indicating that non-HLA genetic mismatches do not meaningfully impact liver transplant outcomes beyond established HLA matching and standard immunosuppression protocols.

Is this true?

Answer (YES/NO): YES